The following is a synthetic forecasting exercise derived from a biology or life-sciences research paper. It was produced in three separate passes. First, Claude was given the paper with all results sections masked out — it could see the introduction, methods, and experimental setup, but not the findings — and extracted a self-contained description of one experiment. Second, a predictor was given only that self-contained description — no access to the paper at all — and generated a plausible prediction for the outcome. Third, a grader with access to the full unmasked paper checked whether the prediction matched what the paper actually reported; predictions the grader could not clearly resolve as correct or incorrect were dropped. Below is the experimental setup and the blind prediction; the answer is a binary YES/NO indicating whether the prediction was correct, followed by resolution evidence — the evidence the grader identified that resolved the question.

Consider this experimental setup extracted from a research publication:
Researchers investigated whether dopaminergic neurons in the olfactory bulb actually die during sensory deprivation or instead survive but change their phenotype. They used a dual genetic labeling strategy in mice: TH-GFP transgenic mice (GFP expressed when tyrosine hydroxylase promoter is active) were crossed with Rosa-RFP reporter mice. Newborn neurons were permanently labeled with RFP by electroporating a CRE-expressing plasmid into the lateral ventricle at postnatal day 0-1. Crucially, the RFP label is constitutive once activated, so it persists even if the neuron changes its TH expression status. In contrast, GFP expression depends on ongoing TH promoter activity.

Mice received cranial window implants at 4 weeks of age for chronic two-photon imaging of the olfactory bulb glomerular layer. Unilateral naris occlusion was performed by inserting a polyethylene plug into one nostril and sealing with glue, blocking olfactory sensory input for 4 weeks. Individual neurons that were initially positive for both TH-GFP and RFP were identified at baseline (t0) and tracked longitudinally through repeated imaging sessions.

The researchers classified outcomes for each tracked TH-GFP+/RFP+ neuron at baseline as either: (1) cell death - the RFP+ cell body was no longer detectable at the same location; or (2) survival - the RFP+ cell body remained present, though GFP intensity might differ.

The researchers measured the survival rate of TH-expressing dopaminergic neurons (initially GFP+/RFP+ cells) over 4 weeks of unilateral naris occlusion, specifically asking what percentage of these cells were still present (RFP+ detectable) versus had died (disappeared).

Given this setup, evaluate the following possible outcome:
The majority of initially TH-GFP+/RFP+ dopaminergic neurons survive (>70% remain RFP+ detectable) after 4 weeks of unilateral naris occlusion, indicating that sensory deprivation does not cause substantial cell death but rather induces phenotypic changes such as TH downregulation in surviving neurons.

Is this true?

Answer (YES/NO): YES